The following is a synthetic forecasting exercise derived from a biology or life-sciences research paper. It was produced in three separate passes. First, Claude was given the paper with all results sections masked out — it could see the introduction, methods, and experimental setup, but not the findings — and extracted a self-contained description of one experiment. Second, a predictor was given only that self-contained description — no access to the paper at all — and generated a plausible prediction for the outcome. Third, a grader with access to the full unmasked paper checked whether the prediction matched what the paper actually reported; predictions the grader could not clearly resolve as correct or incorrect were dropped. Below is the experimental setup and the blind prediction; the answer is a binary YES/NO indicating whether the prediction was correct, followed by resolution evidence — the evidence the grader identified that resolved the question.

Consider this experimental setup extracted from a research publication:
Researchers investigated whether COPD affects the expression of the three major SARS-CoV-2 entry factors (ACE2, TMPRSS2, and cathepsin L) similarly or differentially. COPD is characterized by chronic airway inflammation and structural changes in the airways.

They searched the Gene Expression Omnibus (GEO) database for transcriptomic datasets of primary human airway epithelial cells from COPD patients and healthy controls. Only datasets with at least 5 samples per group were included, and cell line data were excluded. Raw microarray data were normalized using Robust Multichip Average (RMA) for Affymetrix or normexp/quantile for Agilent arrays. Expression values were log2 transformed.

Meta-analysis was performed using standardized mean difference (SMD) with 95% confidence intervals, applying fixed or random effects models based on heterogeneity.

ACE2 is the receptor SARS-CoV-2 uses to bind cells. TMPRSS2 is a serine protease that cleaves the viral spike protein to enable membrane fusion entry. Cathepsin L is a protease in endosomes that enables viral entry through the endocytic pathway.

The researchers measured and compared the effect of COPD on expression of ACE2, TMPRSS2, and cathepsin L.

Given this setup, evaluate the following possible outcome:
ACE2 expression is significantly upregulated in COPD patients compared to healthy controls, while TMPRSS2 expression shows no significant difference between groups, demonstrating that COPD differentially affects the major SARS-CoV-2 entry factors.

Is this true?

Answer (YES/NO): NO